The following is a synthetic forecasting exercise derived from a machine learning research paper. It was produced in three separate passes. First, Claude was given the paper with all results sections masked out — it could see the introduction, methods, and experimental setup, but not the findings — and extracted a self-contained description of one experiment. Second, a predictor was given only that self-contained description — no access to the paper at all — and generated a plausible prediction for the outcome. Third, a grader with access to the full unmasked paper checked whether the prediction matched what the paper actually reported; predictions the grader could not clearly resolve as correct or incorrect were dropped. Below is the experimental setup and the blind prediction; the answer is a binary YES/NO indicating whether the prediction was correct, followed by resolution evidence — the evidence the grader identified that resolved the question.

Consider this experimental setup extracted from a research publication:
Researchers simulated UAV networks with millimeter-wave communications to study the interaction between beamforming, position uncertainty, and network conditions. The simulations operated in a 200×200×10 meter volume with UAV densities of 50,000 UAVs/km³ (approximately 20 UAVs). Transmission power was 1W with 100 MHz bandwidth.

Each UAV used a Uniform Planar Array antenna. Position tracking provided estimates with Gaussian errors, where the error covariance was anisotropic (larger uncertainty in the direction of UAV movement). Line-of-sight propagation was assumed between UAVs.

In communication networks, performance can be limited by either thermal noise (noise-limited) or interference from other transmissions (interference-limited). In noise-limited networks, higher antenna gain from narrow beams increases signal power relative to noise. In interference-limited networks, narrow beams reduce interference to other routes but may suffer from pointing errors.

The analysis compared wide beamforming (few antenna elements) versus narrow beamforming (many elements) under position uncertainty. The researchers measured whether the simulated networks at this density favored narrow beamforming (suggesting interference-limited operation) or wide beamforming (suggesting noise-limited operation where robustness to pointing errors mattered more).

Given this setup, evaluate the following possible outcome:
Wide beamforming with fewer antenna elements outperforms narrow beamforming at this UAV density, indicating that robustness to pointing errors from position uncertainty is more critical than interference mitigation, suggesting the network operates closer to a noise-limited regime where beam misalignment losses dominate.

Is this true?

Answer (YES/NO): YES